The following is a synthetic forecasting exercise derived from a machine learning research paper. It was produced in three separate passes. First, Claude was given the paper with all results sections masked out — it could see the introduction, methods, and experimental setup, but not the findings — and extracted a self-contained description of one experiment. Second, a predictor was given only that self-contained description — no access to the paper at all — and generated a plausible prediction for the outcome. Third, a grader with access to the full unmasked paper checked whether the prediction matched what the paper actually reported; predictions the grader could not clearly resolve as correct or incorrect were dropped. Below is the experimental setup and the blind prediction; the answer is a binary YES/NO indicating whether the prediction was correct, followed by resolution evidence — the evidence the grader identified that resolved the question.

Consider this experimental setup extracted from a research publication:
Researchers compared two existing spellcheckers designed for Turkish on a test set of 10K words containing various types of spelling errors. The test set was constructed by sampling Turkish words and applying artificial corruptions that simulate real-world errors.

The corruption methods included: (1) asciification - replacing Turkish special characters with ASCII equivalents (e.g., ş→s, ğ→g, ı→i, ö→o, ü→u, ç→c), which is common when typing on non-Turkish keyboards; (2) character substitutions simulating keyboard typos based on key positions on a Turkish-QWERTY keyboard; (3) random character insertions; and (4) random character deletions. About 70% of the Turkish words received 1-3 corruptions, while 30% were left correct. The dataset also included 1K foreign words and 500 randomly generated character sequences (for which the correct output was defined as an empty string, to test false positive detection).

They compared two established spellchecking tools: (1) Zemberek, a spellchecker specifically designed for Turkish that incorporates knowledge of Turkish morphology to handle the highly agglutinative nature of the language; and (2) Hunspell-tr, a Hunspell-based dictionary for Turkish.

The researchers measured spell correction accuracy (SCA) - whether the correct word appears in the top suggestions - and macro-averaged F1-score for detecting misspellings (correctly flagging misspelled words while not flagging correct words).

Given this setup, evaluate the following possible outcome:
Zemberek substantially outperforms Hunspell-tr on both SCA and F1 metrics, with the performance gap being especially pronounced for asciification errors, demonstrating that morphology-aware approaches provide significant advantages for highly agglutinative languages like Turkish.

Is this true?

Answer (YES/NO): NO